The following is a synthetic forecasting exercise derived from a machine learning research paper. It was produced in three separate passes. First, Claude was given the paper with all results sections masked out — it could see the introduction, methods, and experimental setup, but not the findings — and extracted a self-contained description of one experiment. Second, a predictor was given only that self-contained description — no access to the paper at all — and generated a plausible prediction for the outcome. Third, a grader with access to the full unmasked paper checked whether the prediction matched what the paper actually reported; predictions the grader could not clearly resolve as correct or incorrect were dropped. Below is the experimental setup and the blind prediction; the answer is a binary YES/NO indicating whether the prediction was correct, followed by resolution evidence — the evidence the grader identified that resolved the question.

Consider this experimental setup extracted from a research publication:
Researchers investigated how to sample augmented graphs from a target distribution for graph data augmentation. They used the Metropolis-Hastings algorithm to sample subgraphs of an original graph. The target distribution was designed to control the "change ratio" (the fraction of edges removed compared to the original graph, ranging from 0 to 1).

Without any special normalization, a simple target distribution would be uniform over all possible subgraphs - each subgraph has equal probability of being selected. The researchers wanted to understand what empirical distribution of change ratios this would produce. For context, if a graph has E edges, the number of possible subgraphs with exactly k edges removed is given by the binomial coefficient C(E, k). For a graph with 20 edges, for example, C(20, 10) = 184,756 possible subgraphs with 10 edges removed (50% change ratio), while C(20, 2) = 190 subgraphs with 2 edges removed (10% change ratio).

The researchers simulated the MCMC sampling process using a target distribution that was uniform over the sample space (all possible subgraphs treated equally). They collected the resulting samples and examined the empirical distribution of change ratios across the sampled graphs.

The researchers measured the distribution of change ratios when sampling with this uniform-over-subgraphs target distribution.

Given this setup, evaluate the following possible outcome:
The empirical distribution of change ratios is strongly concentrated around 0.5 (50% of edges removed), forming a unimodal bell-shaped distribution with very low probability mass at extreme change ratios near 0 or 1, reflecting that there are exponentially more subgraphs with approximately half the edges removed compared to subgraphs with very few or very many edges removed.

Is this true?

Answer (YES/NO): YES